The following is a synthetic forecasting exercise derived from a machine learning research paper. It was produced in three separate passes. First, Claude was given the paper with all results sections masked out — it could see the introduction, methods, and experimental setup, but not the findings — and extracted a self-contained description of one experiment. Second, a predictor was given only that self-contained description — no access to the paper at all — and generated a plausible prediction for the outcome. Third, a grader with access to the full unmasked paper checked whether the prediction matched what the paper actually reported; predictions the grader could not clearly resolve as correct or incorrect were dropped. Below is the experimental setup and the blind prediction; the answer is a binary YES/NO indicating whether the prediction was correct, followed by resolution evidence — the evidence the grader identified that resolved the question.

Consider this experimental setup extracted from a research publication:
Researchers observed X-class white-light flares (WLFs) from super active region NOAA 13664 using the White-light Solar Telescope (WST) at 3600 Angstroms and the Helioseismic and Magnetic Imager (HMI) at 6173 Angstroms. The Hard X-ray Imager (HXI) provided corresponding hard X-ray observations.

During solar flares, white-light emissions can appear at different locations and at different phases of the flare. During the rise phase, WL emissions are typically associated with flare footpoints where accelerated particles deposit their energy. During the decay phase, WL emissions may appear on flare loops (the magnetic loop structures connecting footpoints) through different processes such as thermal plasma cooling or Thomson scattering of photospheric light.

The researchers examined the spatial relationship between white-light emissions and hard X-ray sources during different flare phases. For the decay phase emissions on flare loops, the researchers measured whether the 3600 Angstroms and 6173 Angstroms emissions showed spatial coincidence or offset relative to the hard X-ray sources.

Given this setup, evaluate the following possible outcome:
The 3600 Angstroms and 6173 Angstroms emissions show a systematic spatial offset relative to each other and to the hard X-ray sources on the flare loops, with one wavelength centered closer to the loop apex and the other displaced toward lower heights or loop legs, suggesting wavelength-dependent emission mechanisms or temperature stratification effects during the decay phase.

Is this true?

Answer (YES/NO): NO